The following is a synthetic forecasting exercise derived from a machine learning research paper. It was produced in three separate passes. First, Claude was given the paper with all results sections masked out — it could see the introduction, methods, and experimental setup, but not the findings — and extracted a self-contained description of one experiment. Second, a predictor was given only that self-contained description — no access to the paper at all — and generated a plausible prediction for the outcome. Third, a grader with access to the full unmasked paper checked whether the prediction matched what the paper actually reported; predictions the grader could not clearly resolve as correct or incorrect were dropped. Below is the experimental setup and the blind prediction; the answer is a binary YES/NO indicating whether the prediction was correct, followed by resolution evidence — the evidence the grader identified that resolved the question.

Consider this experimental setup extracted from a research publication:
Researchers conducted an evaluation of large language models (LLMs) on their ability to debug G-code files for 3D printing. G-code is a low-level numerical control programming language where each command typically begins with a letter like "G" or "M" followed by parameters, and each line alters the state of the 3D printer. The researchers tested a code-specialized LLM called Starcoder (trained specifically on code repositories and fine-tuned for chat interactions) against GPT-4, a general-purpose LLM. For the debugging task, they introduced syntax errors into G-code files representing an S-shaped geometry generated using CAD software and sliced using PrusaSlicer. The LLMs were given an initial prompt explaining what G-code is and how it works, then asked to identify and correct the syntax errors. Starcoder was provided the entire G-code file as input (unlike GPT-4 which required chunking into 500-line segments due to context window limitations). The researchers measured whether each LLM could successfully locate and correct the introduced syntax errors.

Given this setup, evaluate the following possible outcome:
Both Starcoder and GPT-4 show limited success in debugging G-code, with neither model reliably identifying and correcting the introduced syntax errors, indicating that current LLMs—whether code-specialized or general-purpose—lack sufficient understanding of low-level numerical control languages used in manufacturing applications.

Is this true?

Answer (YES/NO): NO